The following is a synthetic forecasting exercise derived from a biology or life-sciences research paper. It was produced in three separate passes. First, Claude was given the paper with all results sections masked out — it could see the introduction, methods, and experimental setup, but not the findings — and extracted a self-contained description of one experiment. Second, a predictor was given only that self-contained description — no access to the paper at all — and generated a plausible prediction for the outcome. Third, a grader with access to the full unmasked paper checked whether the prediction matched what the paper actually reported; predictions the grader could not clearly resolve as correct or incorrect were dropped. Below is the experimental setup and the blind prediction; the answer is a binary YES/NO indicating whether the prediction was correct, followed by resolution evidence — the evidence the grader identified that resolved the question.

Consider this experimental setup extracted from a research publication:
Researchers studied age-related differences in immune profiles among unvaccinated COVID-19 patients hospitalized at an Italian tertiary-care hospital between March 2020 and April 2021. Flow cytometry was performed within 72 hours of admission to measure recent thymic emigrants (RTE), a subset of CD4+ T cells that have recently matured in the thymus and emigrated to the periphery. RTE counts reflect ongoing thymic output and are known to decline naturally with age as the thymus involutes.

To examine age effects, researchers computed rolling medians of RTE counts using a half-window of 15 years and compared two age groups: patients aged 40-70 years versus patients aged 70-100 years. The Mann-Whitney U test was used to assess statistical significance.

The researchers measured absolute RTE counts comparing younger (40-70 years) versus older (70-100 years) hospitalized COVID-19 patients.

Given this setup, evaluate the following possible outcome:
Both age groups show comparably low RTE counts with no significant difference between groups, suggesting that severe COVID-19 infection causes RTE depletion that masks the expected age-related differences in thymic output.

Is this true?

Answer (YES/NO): NO